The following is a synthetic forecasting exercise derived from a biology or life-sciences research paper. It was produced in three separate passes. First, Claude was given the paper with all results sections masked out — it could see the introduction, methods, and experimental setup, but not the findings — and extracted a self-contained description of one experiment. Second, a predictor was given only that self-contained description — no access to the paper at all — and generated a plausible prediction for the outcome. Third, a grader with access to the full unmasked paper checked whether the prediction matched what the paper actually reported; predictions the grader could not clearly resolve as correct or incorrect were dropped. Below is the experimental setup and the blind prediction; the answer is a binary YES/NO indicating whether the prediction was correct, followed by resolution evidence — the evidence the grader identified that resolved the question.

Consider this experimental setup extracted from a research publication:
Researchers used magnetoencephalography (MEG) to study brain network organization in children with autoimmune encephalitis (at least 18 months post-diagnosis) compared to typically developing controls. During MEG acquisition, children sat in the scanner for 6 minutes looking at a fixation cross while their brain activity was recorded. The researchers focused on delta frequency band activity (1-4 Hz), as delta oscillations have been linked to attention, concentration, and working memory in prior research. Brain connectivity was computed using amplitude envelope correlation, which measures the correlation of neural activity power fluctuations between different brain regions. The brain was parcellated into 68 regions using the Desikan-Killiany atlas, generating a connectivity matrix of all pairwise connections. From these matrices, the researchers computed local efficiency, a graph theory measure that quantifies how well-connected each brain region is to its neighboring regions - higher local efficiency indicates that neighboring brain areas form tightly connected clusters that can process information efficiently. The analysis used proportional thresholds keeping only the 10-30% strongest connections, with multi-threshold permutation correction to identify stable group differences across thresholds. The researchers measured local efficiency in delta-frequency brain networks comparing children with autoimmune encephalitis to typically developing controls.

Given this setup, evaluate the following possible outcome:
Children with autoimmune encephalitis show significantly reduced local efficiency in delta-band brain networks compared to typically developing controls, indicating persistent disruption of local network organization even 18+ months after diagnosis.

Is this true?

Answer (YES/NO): YES